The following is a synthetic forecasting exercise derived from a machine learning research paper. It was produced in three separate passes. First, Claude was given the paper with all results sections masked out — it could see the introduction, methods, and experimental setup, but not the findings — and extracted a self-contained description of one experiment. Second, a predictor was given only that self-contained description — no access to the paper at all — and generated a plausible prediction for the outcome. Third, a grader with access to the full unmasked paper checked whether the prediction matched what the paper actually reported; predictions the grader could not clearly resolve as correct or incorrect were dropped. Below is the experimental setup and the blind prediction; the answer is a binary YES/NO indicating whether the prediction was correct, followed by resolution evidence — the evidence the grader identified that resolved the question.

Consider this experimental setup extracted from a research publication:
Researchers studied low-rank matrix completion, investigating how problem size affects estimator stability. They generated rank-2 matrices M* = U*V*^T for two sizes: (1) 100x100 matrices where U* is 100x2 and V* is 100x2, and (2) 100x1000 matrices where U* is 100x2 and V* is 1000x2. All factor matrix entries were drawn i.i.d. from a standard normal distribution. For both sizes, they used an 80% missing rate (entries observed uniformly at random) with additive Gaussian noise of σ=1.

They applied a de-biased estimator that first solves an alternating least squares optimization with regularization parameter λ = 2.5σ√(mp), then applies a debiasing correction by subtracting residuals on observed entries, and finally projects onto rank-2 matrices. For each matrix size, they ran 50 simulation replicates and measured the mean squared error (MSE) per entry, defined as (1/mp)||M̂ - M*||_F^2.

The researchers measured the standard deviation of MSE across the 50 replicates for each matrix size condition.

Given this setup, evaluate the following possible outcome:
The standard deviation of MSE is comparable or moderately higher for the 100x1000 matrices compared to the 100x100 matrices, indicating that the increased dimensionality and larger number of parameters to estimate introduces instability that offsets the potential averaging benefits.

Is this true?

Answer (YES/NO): NO